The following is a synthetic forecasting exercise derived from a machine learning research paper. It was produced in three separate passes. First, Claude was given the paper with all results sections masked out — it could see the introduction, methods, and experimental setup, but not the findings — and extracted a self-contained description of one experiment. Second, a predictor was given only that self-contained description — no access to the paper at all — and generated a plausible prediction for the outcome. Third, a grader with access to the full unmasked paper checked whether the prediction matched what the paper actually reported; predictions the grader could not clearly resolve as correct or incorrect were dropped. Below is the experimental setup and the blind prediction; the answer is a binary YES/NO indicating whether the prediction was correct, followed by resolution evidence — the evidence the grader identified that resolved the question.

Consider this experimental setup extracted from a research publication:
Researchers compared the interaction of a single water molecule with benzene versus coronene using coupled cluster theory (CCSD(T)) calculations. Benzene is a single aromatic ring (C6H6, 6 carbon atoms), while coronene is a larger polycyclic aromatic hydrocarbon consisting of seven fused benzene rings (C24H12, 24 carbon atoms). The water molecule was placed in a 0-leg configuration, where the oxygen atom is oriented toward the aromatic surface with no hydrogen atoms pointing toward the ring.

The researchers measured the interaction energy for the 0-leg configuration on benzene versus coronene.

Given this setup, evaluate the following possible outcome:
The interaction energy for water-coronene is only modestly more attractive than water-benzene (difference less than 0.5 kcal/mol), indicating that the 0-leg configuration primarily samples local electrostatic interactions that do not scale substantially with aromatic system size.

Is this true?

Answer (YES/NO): NO